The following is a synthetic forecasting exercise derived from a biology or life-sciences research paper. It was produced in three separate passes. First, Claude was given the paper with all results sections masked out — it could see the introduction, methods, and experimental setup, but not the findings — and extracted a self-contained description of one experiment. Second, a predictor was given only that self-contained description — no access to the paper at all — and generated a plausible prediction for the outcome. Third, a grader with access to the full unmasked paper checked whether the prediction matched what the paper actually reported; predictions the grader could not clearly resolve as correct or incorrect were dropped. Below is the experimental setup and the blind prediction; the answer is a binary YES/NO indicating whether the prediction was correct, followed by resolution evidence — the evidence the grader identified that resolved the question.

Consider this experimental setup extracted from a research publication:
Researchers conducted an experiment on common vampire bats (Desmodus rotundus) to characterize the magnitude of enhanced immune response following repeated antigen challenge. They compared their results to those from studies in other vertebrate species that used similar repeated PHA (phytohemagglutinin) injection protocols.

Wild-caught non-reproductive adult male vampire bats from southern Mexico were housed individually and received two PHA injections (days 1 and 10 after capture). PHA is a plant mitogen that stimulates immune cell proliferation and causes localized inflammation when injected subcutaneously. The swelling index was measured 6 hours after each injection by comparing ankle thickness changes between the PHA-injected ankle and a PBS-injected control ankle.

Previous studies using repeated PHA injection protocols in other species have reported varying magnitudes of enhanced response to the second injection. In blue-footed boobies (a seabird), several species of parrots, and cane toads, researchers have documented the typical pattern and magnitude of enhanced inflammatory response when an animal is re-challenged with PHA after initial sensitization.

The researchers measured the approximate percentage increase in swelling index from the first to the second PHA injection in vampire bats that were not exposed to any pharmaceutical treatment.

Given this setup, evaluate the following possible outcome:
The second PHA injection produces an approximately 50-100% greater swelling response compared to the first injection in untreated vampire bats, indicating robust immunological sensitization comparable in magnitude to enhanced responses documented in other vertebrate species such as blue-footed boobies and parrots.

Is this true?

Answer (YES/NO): NO